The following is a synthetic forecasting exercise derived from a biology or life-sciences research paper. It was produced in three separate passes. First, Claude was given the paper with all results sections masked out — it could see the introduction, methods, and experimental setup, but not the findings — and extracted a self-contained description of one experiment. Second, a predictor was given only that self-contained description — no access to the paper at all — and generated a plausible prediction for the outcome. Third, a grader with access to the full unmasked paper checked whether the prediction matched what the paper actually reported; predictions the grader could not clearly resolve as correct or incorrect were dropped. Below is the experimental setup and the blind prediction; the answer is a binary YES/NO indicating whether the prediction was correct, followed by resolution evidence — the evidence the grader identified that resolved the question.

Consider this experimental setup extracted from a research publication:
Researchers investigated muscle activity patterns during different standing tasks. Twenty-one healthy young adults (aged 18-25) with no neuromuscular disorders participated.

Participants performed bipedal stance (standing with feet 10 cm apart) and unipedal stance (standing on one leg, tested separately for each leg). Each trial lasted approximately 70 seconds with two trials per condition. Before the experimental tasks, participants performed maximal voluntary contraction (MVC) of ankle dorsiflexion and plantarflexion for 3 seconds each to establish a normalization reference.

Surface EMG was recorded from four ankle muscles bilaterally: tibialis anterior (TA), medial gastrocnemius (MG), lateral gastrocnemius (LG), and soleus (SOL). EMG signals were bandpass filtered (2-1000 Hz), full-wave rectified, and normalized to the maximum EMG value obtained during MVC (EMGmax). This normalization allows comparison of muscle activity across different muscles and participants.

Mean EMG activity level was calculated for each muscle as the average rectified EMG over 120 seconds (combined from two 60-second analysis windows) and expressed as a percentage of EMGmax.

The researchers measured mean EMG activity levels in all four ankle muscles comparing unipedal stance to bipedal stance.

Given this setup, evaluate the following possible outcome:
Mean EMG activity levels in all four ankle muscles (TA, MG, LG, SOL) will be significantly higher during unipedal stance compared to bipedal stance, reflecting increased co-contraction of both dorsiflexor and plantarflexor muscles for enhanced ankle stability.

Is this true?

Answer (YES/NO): YES